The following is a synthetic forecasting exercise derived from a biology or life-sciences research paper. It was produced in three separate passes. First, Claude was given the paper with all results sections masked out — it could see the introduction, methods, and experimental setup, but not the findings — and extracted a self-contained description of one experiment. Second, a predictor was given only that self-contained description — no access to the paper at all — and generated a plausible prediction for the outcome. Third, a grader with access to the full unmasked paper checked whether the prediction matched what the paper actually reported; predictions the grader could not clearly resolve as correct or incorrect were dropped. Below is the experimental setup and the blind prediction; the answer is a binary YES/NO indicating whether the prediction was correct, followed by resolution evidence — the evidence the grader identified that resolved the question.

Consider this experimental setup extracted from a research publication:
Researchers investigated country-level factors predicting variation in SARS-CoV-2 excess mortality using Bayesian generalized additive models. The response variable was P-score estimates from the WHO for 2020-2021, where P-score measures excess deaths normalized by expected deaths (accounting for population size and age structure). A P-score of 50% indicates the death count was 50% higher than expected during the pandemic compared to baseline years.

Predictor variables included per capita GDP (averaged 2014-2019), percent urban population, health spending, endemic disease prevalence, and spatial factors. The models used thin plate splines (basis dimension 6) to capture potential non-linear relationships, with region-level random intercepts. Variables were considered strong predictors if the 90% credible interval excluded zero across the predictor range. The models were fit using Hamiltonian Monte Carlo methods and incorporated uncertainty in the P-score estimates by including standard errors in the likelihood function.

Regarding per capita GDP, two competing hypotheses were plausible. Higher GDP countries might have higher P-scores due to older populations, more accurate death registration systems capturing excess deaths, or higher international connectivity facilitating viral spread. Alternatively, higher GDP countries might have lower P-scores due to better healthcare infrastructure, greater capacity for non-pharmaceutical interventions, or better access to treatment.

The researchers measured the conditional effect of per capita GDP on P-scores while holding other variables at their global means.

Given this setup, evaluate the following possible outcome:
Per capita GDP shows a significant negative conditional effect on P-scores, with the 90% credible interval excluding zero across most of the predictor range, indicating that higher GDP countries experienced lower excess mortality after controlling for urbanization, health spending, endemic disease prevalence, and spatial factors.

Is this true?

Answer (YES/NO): YES